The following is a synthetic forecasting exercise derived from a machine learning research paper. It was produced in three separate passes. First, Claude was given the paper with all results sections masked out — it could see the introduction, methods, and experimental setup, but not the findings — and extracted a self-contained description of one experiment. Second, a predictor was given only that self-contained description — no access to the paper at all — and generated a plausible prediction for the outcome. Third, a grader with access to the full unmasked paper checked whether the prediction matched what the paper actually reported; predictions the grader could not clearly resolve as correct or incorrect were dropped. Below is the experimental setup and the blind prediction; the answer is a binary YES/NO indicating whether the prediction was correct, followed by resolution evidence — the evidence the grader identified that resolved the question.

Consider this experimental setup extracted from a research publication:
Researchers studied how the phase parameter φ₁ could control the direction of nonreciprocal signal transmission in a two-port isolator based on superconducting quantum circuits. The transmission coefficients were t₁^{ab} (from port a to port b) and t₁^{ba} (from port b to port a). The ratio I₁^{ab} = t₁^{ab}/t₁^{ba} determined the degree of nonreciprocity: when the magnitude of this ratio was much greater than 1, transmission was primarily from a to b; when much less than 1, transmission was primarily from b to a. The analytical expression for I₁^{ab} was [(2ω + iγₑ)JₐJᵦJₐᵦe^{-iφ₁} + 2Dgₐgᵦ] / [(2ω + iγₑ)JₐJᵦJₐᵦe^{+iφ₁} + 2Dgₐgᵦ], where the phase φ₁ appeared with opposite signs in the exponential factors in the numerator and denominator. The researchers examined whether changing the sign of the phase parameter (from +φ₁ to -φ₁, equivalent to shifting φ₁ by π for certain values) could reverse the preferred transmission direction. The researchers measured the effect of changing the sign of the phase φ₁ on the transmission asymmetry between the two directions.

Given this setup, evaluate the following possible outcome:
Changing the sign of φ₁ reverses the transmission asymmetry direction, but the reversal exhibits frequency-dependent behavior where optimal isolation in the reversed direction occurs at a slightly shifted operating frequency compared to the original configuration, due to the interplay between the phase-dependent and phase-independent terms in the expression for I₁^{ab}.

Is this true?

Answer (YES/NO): NO